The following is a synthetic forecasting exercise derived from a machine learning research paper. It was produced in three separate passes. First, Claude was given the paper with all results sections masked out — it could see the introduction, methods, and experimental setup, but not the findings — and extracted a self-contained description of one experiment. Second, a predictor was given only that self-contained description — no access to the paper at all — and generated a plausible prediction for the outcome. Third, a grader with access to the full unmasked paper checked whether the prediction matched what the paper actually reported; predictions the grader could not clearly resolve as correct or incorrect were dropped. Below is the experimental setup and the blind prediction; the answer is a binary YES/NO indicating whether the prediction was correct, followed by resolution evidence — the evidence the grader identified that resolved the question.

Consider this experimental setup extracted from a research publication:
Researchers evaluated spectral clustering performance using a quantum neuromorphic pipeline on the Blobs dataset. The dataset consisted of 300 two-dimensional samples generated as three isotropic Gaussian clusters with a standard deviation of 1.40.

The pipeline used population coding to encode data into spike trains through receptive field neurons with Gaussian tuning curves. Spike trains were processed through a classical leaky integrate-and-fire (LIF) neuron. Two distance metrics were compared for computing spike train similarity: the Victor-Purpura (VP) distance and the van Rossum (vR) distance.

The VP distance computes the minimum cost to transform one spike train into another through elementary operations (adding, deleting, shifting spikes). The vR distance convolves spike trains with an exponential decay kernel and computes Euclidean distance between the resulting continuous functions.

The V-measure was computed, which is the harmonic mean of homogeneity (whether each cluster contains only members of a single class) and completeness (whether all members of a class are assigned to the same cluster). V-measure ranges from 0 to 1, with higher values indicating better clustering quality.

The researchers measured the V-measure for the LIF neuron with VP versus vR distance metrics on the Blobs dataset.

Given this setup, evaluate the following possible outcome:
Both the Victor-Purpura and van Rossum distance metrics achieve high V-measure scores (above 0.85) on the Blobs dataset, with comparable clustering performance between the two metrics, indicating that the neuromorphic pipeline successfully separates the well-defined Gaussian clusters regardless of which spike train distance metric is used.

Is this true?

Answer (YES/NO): NO